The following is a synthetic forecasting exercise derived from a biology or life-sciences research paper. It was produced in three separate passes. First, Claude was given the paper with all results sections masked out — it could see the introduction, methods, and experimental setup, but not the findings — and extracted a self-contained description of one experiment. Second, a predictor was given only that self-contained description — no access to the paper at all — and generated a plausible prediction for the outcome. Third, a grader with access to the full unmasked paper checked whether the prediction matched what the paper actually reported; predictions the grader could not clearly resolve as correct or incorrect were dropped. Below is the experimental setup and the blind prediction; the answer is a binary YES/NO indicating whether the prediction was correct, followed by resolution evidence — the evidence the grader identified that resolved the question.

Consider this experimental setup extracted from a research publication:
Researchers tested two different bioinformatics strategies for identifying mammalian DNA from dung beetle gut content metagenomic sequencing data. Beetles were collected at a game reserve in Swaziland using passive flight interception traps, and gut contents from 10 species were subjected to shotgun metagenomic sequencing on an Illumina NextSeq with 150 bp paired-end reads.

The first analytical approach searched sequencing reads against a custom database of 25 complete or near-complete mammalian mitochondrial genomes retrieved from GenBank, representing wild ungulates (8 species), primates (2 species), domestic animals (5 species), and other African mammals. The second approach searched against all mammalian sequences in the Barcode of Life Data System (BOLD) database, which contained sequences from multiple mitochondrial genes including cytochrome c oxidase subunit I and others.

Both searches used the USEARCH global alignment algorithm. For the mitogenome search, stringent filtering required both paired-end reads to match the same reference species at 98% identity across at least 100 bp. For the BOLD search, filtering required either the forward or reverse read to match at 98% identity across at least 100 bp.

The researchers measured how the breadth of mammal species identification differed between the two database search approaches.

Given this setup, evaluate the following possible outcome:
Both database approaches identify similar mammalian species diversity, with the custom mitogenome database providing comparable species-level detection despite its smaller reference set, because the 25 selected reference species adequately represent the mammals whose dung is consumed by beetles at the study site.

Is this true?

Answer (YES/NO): YES